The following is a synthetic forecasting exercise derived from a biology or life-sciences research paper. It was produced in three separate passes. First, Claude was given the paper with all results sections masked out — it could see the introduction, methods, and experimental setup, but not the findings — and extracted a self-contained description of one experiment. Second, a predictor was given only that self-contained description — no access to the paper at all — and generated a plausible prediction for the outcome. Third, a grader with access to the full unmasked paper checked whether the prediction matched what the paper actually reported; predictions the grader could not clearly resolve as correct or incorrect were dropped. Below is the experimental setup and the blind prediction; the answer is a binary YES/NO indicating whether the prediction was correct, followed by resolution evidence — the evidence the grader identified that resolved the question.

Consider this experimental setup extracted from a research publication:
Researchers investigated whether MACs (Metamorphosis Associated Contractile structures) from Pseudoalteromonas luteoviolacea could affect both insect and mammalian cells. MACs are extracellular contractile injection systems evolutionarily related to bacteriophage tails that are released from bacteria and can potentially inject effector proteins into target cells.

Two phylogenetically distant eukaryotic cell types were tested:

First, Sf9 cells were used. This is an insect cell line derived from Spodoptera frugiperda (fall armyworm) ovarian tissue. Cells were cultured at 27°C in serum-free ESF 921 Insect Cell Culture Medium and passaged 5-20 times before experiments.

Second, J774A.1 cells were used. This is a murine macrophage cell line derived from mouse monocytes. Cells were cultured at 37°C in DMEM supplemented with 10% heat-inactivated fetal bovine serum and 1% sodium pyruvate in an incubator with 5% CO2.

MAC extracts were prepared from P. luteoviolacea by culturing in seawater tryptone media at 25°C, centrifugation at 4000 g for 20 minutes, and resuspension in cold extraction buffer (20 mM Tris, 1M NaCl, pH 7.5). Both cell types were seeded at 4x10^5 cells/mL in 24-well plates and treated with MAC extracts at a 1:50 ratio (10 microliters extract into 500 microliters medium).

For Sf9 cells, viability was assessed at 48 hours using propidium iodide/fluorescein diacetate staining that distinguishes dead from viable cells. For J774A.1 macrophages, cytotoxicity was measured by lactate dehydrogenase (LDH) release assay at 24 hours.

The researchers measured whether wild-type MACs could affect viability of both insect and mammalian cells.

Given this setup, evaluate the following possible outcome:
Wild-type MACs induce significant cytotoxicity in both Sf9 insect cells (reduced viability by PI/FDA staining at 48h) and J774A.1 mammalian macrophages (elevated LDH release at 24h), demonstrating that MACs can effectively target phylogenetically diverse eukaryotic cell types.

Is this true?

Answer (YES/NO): YES